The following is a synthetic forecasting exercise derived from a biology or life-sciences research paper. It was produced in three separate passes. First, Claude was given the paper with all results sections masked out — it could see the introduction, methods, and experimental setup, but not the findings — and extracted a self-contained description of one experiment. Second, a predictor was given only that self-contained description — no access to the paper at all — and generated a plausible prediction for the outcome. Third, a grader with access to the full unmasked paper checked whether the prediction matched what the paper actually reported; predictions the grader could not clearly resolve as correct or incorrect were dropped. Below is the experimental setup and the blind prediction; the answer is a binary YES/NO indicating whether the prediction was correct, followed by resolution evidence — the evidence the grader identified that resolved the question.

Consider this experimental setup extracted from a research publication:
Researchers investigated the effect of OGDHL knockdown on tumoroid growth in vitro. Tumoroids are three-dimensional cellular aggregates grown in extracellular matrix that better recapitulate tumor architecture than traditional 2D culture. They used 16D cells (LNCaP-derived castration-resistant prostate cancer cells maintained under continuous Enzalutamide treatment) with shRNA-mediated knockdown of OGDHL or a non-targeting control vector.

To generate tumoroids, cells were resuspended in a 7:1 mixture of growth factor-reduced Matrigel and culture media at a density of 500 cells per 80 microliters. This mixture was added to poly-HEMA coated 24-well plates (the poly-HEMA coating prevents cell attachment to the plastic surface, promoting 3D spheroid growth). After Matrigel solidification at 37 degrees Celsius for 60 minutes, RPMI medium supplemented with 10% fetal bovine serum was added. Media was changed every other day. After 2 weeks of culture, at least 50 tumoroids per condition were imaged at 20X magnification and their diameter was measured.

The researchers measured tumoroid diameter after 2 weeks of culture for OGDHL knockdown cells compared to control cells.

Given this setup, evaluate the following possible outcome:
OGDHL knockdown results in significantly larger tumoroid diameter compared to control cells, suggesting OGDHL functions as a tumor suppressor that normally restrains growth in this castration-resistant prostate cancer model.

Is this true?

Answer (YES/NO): NO